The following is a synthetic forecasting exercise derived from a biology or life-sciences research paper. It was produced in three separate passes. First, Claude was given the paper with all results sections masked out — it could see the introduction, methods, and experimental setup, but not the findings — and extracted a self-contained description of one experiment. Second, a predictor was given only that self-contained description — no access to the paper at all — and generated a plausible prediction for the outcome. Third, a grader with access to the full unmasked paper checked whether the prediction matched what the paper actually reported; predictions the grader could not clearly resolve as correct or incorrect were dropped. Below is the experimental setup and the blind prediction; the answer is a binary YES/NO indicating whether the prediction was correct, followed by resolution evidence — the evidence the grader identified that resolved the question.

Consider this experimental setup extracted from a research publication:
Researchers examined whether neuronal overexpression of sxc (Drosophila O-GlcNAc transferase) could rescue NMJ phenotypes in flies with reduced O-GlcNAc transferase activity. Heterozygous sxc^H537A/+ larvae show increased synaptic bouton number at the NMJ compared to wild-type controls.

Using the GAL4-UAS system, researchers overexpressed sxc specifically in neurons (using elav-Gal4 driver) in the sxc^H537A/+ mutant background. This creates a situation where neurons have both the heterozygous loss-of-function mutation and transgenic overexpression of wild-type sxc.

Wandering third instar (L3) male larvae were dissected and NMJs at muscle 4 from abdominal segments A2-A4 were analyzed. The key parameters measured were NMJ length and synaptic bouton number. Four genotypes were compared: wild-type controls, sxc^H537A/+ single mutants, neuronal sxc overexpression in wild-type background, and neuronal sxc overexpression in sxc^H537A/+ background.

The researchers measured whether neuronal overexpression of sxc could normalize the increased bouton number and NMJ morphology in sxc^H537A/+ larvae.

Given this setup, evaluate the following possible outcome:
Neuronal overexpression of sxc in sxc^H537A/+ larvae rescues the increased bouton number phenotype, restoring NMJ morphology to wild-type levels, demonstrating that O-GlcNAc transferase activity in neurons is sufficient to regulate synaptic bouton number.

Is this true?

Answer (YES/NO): NO